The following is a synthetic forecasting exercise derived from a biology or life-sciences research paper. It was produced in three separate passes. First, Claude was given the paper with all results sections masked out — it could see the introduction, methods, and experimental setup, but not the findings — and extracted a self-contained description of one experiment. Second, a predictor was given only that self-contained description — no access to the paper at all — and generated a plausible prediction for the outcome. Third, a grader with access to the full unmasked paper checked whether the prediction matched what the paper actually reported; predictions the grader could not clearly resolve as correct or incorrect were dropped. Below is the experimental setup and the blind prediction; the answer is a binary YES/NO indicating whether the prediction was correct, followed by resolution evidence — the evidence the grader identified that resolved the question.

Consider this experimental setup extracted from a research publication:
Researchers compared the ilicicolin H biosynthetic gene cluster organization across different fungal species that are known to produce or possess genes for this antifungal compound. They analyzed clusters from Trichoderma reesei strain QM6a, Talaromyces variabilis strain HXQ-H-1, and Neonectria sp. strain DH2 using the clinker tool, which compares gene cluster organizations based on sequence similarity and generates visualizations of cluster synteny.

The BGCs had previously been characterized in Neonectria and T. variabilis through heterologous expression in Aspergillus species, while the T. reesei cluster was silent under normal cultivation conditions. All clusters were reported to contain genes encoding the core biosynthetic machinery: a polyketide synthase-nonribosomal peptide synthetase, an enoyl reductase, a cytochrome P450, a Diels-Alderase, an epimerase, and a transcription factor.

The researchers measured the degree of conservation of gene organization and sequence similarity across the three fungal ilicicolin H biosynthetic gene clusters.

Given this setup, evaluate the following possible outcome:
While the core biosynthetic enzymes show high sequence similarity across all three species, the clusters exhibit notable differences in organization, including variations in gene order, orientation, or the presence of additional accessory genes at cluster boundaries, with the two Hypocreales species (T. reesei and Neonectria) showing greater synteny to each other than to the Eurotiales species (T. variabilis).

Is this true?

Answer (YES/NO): NO